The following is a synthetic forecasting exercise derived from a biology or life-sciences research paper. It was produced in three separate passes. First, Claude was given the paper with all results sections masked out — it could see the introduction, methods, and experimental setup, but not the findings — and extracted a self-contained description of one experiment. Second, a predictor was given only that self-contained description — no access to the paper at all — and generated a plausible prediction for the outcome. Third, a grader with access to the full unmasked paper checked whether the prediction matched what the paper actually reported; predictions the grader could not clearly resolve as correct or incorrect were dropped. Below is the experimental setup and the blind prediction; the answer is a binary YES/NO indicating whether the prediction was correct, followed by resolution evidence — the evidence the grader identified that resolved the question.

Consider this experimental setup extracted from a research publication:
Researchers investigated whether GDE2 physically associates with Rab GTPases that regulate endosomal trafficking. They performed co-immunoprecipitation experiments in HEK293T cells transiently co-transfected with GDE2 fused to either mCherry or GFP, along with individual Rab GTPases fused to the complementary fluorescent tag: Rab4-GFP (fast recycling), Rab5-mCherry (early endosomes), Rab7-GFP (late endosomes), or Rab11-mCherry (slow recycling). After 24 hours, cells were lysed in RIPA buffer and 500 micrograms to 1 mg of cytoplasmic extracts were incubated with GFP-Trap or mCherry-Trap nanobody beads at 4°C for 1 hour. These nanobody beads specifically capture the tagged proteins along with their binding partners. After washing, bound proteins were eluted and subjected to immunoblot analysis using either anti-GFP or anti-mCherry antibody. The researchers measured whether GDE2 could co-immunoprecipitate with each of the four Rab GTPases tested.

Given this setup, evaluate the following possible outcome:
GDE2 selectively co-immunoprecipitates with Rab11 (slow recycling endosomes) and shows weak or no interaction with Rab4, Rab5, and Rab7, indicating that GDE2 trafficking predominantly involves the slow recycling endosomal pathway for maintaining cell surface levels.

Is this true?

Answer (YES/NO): NO